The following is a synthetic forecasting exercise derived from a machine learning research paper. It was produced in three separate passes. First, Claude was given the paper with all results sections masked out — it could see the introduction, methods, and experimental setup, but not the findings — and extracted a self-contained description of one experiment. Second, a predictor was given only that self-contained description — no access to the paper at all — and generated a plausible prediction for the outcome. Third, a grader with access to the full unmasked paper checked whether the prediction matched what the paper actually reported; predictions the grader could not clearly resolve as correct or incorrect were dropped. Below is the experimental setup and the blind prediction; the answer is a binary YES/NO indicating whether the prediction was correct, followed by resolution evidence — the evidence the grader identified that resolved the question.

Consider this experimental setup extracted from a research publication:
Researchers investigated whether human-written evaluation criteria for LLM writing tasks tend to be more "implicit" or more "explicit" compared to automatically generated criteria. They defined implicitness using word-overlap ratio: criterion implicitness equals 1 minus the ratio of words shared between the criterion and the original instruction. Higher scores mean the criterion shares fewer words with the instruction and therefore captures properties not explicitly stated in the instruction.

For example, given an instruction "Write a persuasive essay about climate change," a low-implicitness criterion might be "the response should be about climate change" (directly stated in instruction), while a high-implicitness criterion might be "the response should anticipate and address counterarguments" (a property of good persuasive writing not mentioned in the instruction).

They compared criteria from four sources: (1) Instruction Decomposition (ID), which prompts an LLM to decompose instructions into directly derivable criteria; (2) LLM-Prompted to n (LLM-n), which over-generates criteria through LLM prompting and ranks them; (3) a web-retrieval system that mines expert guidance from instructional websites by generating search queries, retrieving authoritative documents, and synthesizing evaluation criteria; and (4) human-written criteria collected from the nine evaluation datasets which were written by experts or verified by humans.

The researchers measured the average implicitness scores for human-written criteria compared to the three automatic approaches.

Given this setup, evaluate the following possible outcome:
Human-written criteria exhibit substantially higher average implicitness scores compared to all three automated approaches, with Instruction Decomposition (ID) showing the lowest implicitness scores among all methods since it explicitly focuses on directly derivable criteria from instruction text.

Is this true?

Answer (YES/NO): NO